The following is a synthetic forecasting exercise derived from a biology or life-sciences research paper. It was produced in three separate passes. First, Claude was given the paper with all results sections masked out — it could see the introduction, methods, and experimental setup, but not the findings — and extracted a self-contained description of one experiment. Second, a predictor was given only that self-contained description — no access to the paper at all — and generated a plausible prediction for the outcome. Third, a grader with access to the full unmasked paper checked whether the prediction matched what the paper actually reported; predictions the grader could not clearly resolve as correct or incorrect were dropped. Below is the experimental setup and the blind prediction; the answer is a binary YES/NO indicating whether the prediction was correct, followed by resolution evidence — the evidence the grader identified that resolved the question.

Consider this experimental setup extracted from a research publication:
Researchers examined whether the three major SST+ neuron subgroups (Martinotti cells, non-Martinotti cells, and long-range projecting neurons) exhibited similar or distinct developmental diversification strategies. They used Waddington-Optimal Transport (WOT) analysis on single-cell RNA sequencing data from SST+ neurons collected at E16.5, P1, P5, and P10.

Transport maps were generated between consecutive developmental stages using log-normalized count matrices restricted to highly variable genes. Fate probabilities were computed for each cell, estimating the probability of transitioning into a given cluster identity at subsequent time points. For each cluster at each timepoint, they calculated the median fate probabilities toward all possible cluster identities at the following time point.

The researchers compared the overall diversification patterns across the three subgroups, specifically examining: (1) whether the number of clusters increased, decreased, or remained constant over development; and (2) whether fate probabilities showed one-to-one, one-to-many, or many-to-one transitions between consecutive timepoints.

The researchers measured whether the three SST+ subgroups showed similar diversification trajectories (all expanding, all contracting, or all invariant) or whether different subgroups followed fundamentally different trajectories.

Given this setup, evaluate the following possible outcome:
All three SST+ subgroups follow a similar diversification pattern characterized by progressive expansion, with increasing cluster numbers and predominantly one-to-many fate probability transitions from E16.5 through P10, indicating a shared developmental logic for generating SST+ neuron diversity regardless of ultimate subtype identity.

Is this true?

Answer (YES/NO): NO